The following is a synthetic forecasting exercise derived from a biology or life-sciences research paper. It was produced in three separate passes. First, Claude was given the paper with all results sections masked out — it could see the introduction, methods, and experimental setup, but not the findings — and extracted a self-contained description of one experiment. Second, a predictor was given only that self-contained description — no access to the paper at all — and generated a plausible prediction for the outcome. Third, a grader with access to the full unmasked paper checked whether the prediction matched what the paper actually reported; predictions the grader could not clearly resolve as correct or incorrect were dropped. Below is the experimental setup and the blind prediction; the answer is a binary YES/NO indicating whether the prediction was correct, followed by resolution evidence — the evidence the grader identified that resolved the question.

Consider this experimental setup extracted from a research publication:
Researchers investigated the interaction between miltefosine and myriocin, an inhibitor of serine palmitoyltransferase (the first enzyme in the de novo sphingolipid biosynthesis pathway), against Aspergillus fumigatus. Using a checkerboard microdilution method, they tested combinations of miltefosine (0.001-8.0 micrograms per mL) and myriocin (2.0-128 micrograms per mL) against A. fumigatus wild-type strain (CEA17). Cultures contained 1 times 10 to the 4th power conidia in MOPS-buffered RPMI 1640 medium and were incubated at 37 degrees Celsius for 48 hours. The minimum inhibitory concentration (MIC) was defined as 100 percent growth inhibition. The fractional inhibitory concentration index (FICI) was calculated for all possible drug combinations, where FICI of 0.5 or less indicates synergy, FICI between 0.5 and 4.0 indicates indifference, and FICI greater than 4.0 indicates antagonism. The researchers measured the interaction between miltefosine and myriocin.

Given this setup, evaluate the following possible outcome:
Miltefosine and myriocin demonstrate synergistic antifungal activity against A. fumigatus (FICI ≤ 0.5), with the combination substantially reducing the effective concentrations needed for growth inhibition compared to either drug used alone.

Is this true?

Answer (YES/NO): NO